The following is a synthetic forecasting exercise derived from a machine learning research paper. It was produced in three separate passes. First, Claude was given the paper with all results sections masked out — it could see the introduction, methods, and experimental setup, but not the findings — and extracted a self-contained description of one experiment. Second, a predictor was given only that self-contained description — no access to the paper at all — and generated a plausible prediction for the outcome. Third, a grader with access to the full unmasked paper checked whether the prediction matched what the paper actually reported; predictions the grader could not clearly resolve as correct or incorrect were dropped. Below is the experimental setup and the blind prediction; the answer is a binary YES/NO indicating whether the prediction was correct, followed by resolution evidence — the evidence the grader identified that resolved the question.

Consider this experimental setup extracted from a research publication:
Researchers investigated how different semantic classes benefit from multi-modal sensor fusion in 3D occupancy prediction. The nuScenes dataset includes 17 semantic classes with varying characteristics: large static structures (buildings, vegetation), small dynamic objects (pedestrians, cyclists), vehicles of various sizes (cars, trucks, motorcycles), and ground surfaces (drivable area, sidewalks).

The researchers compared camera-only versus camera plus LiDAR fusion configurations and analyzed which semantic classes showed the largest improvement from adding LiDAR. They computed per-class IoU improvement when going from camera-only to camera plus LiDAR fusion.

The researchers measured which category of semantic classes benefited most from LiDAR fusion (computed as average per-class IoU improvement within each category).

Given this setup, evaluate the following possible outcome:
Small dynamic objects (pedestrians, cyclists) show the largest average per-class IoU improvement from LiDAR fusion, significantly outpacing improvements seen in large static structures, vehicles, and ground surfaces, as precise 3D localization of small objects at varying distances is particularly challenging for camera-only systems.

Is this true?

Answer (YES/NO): NO